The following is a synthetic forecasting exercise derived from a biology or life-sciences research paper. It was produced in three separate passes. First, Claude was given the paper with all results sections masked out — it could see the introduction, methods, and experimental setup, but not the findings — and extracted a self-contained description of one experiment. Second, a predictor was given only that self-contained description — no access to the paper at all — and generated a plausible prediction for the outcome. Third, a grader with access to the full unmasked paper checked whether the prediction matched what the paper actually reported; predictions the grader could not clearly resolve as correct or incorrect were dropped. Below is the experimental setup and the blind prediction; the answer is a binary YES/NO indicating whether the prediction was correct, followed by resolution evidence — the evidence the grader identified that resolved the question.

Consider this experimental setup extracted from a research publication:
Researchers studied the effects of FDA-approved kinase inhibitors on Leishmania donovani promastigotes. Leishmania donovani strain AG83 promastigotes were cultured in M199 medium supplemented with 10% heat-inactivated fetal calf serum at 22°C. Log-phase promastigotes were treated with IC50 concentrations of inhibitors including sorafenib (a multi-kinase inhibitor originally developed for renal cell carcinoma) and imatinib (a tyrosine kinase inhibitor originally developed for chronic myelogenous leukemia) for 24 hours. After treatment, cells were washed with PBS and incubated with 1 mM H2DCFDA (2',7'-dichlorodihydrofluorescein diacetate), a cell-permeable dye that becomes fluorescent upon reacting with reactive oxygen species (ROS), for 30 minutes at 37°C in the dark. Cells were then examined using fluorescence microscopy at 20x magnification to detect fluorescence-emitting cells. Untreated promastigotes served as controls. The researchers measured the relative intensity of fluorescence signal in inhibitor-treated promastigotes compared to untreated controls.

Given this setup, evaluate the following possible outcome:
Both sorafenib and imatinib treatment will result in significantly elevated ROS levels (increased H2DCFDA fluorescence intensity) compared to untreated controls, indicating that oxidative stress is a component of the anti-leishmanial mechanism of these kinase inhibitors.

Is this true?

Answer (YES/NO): YES